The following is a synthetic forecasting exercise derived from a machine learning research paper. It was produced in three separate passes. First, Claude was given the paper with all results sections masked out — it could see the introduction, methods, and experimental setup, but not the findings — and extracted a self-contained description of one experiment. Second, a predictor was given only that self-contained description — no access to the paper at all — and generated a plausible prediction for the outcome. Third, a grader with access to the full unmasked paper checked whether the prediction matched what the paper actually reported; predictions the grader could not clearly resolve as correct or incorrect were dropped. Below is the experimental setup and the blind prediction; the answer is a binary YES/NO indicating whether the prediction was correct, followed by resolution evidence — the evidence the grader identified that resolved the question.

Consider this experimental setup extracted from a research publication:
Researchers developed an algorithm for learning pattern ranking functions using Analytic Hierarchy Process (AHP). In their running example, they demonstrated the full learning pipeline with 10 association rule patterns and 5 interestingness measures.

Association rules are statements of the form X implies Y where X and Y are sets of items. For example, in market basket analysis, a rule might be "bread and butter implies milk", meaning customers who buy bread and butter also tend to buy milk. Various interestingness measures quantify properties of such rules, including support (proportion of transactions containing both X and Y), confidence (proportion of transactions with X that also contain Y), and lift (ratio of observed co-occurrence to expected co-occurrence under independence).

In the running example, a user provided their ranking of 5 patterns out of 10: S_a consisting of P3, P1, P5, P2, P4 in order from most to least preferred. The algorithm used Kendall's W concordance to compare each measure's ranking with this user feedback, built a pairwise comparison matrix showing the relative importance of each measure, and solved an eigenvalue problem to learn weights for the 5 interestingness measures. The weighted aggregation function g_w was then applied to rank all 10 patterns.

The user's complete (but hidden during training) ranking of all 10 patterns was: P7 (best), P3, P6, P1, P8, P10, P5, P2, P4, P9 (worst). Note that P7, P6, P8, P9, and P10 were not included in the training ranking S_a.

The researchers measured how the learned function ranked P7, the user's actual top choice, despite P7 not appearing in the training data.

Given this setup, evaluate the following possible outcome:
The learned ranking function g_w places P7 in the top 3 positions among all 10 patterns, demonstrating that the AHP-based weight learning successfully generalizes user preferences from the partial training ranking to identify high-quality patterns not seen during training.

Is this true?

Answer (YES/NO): YES